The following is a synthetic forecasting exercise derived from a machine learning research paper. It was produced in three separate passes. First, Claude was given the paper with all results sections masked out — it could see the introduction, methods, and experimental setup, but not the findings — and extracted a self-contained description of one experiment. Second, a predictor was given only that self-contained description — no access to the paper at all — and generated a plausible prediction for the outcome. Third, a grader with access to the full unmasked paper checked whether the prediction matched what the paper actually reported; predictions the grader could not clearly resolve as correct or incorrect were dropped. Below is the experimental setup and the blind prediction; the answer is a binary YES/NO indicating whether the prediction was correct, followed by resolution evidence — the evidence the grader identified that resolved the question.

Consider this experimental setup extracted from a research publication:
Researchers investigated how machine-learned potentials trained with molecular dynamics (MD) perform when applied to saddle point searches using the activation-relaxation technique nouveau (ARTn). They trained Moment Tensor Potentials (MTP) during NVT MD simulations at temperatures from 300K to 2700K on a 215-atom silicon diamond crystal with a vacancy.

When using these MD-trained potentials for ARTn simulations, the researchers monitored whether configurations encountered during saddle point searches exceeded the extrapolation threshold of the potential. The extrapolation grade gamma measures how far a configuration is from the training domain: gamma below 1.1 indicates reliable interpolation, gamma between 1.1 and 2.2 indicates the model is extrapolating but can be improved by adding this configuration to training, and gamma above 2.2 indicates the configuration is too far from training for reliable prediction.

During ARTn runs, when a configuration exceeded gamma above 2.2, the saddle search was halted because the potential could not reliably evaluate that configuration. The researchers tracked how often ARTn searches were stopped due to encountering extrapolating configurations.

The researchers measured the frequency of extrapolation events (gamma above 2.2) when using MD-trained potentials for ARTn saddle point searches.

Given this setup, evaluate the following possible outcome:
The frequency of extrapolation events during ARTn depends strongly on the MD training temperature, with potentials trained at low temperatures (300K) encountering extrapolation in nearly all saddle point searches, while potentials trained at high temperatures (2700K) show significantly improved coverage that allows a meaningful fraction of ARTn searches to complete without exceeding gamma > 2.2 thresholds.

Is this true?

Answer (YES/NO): NO